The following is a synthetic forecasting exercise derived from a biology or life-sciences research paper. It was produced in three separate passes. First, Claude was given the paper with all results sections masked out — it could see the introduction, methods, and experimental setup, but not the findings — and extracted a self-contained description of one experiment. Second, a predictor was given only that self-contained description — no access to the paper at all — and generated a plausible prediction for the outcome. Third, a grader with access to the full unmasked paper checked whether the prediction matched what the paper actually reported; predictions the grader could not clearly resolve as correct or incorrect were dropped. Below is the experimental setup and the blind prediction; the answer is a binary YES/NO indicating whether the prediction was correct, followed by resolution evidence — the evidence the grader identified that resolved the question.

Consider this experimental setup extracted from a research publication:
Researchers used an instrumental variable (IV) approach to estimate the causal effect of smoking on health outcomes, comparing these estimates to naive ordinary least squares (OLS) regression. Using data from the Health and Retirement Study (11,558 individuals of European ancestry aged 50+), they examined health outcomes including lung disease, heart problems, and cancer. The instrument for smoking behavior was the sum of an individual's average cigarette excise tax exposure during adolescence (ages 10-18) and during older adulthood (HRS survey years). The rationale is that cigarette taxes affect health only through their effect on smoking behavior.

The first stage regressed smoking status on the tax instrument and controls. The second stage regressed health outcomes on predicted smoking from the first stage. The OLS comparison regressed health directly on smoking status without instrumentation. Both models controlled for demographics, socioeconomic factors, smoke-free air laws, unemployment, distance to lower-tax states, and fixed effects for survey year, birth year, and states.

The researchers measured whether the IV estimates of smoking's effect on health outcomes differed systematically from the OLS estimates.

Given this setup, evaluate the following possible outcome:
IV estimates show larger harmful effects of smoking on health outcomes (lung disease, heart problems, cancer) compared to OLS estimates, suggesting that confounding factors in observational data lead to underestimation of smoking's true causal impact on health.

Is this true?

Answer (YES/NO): YES